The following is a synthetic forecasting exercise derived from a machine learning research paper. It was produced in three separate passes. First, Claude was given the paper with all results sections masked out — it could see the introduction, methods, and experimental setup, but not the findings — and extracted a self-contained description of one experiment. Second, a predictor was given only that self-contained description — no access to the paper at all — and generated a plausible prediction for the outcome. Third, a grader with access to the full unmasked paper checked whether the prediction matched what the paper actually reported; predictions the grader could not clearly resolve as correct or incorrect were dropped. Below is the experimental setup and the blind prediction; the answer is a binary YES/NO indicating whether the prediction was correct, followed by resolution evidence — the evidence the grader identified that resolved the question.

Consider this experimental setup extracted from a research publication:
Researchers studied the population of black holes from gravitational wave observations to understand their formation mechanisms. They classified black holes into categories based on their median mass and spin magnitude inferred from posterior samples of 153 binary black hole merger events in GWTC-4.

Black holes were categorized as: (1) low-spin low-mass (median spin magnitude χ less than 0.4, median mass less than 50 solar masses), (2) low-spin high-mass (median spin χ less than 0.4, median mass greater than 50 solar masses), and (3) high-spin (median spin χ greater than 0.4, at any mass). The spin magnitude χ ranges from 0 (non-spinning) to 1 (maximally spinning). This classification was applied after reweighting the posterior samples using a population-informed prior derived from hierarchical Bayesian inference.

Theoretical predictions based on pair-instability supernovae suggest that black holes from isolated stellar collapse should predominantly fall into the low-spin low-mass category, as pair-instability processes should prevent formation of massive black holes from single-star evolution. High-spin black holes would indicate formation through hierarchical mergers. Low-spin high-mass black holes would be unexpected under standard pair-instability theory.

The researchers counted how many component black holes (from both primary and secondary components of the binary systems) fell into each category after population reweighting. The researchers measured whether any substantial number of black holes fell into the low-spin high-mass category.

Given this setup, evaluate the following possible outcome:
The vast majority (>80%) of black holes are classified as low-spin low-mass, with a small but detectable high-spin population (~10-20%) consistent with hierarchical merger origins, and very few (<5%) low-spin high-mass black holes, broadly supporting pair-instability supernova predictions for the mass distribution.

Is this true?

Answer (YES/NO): NO